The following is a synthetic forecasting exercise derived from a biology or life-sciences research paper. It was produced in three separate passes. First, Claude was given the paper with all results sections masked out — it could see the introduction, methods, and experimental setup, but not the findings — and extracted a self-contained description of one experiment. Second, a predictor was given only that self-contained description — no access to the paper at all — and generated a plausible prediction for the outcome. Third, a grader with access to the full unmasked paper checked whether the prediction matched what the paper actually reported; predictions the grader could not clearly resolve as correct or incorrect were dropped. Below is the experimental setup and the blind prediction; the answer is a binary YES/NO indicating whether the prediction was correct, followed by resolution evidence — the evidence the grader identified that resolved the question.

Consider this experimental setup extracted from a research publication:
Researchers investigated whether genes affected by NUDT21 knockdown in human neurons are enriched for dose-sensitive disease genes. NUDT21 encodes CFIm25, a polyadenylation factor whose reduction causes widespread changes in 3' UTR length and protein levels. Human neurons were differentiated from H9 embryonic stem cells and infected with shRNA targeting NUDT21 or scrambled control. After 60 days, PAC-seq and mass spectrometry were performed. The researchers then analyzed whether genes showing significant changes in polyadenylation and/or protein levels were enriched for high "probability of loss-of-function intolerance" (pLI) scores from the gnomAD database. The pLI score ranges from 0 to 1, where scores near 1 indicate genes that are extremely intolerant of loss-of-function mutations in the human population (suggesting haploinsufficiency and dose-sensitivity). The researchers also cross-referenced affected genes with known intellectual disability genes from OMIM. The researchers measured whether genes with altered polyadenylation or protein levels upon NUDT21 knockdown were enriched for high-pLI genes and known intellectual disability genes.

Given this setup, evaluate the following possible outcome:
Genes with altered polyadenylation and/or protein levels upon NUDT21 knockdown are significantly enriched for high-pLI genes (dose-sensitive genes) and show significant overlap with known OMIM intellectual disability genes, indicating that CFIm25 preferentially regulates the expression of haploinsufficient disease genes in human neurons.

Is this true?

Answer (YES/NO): NO